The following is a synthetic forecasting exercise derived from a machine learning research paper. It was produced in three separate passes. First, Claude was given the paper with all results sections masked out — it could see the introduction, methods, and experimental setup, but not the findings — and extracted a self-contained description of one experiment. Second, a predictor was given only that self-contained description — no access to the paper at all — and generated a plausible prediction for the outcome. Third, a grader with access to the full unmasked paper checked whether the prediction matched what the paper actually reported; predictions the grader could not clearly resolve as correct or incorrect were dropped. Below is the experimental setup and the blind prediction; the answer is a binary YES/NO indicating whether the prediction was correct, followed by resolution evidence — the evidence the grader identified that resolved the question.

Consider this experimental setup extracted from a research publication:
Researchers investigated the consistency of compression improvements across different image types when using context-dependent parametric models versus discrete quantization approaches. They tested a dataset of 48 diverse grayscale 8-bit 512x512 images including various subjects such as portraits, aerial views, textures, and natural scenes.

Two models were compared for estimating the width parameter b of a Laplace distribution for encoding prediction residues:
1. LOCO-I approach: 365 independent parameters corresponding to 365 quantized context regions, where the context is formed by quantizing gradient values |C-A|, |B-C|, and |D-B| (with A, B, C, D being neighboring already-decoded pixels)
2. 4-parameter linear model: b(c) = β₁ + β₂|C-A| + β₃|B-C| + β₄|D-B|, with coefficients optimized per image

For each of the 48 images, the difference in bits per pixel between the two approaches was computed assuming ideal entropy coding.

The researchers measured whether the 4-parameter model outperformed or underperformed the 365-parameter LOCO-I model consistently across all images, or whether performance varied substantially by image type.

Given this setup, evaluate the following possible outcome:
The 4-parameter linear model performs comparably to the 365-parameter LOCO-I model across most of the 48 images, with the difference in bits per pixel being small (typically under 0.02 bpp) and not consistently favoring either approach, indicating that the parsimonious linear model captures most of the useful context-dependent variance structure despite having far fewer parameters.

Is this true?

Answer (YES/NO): NO